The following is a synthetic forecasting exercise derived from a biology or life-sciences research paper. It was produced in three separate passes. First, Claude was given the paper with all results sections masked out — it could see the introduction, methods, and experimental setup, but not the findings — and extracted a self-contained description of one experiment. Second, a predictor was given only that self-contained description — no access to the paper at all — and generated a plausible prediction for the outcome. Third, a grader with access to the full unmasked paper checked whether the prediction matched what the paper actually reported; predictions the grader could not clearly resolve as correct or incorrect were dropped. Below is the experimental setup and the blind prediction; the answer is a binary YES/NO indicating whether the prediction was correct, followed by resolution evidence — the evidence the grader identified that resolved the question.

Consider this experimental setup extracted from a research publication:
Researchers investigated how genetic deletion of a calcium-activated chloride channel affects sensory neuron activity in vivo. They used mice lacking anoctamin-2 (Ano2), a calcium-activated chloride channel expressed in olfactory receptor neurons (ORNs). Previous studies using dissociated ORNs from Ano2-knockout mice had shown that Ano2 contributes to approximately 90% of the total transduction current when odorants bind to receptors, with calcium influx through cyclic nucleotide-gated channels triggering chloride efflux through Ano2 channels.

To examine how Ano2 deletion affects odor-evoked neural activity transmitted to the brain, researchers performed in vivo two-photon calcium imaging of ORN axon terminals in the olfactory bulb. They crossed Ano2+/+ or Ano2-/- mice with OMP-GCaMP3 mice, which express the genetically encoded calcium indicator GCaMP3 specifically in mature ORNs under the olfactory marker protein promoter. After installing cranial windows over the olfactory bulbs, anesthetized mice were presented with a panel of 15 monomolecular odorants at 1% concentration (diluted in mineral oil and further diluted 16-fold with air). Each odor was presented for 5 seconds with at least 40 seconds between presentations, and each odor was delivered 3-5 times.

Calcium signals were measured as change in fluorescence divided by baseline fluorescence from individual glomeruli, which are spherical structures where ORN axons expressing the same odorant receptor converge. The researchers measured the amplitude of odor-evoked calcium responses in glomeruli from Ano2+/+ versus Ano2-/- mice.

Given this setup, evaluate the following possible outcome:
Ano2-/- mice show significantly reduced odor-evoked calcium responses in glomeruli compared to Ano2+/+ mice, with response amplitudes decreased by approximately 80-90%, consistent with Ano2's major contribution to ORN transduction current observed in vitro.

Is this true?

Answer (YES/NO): NO